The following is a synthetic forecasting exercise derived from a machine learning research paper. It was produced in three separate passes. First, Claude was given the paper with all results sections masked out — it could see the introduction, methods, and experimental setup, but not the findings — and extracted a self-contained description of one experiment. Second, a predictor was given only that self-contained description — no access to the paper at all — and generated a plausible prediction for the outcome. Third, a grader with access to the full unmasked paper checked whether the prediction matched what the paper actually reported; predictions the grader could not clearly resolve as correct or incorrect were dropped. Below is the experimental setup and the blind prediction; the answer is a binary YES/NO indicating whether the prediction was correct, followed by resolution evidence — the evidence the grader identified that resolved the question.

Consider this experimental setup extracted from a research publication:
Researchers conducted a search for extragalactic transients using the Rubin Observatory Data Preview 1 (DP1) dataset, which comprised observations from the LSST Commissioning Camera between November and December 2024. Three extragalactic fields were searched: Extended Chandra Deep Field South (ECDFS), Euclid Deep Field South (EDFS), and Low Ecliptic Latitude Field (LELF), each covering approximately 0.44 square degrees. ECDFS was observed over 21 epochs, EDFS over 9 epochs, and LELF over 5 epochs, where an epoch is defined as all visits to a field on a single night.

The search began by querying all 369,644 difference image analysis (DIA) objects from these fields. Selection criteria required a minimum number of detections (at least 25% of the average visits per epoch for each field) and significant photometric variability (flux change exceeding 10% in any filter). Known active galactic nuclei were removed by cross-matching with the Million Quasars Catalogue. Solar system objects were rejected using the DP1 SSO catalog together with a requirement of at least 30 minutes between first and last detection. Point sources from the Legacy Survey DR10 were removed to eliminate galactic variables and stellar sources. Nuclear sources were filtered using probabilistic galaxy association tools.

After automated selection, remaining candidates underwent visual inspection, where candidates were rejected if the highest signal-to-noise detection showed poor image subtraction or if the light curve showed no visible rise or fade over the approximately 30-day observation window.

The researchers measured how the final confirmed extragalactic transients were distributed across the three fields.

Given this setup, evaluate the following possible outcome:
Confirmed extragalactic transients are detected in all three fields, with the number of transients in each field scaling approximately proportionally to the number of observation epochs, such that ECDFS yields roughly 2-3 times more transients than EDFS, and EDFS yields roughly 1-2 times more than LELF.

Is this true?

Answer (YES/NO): NO